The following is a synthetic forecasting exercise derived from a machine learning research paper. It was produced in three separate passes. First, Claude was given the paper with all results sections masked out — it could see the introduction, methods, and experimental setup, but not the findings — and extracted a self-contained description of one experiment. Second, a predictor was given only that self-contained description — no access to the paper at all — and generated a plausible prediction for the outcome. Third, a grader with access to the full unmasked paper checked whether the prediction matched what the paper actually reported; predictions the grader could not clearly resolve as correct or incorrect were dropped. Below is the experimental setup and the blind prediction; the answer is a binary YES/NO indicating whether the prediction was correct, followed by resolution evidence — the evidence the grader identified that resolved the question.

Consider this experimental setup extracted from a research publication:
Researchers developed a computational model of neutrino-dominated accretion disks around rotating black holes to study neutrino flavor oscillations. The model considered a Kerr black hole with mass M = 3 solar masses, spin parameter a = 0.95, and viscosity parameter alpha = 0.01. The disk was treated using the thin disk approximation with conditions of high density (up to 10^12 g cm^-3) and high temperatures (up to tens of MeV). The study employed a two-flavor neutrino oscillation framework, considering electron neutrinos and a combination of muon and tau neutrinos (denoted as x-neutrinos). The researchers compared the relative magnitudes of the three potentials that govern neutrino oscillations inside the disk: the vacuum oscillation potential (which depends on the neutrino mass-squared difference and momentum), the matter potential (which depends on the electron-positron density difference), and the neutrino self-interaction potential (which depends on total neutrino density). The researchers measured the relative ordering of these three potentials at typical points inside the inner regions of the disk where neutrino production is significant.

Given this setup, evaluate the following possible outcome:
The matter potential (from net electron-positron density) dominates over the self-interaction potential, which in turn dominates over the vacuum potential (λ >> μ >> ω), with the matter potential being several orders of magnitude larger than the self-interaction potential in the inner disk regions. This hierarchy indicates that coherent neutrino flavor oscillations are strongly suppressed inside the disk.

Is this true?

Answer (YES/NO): NO